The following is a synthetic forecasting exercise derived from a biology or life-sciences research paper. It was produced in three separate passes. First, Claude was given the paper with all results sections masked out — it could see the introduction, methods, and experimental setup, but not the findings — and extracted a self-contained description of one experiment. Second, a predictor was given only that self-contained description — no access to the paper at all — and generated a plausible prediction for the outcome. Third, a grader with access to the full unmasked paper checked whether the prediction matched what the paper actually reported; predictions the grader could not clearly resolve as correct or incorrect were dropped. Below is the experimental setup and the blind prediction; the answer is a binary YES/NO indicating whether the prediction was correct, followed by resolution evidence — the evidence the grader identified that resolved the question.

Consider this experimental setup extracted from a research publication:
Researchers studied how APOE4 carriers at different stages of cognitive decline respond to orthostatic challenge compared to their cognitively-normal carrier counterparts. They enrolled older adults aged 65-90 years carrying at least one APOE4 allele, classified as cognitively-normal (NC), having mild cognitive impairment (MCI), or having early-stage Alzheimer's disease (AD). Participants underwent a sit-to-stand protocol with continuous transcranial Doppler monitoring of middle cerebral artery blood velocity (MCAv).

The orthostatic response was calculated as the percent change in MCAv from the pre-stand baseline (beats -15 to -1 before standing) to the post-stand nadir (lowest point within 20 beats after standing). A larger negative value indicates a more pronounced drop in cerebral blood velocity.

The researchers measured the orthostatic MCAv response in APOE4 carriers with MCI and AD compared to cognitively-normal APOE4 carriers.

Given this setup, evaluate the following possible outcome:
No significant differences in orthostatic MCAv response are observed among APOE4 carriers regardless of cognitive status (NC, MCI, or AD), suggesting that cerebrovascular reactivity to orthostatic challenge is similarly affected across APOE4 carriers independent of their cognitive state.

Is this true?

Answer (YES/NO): YES